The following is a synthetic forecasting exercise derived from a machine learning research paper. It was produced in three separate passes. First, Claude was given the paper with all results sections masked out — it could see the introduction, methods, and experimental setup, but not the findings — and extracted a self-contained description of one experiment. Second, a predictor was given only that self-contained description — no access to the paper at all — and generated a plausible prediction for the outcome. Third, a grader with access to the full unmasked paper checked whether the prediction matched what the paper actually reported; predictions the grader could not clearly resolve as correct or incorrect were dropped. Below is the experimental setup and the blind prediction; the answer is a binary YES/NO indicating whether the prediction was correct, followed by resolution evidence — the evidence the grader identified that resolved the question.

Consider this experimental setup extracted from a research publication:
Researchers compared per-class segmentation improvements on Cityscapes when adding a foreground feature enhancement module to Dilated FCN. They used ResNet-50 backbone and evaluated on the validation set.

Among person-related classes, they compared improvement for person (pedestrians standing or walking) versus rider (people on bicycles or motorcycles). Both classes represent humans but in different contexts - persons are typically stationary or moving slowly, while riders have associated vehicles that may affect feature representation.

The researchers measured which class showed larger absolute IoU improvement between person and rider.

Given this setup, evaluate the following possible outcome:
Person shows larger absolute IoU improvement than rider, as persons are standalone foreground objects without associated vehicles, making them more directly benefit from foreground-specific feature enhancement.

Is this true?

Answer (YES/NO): NO